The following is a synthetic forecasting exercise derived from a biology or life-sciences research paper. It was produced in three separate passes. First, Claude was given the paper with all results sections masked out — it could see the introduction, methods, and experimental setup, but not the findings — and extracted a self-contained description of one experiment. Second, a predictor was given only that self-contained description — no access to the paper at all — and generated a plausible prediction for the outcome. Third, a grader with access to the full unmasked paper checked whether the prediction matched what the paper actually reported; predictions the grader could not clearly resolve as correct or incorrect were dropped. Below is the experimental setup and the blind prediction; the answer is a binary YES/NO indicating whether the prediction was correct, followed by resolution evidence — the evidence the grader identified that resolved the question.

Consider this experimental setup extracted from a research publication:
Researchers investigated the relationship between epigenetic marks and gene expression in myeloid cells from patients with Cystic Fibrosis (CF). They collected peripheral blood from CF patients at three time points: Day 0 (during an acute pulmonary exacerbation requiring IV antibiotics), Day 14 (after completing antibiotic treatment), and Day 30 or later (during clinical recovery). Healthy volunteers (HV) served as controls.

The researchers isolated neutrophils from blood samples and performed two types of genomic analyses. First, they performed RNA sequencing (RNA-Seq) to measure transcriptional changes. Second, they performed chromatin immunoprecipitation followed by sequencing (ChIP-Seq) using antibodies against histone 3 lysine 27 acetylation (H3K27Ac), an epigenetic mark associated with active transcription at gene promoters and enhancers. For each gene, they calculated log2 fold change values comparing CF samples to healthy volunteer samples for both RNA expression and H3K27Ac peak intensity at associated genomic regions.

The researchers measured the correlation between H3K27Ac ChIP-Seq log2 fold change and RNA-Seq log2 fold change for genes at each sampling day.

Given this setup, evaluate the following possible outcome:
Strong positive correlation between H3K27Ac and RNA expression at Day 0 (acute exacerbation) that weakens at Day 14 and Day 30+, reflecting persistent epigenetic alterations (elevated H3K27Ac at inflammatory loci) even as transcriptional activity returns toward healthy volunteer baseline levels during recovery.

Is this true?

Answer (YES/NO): NO